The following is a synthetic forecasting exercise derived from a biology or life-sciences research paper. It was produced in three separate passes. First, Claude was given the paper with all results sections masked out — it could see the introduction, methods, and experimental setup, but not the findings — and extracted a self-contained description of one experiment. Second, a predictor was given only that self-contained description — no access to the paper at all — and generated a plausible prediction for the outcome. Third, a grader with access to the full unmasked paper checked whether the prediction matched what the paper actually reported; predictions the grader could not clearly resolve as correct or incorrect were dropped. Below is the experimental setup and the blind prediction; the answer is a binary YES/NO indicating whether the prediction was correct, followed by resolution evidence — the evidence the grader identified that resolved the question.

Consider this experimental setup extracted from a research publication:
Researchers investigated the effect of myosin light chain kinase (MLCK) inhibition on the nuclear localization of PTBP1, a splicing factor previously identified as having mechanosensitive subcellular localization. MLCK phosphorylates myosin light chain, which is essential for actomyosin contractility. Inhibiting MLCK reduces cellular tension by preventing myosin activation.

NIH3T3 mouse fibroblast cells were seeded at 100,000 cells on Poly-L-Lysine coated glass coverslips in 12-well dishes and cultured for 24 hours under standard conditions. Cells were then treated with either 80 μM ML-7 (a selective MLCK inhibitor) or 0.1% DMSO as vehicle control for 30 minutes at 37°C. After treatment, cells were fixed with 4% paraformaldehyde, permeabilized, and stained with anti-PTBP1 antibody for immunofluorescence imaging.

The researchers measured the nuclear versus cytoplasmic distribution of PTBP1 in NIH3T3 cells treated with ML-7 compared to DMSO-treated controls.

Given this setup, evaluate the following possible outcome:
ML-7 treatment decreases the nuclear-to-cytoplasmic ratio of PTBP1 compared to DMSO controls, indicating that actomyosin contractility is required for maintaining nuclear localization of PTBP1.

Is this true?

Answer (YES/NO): YES